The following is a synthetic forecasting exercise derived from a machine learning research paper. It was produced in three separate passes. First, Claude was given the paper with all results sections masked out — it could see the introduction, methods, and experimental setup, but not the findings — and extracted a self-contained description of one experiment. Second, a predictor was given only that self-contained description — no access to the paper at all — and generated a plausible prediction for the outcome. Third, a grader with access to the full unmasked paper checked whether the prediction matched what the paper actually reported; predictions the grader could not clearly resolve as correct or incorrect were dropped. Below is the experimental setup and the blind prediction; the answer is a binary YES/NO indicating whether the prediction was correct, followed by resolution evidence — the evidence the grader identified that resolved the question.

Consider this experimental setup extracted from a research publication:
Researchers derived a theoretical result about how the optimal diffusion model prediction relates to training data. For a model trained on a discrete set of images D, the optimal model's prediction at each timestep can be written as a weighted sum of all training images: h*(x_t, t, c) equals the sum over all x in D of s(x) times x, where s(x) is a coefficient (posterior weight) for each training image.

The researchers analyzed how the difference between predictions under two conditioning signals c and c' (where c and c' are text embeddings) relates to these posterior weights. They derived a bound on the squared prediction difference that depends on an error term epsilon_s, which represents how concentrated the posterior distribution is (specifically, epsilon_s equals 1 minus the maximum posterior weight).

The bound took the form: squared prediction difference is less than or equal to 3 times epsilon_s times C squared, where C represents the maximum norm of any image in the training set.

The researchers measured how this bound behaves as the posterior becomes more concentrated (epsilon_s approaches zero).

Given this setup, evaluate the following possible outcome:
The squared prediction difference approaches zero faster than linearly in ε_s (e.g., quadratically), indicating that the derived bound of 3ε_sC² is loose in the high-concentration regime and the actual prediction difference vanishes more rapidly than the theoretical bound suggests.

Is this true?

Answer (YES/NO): NO